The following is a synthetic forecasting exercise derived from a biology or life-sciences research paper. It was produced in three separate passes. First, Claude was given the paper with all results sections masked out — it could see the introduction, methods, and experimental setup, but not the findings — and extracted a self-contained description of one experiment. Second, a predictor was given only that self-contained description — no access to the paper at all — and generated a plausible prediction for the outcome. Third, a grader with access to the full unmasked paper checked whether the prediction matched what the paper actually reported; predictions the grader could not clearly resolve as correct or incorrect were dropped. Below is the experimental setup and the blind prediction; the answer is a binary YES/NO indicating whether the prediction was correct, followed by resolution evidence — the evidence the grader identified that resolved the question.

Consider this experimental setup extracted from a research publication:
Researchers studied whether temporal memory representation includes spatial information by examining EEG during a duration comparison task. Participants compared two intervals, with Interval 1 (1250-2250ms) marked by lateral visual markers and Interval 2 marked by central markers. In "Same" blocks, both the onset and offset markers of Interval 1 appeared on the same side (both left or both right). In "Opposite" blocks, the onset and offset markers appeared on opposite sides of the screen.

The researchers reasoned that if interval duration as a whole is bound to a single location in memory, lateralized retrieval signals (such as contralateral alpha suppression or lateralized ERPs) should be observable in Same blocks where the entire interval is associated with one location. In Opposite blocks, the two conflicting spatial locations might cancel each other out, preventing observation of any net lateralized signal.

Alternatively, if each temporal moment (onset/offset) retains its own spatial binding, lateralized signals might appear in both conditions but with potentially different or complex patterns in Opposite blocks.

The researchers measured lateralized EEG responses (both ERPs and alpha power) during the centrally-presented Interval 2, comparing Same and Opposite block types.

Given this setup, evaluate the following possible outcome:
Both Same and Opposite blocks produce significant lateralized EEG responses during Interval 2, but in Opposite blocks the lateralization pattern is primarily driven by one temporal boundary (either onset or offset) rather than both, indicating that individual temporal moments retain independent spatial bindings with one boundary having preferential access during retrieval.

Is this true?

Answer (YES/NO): NO